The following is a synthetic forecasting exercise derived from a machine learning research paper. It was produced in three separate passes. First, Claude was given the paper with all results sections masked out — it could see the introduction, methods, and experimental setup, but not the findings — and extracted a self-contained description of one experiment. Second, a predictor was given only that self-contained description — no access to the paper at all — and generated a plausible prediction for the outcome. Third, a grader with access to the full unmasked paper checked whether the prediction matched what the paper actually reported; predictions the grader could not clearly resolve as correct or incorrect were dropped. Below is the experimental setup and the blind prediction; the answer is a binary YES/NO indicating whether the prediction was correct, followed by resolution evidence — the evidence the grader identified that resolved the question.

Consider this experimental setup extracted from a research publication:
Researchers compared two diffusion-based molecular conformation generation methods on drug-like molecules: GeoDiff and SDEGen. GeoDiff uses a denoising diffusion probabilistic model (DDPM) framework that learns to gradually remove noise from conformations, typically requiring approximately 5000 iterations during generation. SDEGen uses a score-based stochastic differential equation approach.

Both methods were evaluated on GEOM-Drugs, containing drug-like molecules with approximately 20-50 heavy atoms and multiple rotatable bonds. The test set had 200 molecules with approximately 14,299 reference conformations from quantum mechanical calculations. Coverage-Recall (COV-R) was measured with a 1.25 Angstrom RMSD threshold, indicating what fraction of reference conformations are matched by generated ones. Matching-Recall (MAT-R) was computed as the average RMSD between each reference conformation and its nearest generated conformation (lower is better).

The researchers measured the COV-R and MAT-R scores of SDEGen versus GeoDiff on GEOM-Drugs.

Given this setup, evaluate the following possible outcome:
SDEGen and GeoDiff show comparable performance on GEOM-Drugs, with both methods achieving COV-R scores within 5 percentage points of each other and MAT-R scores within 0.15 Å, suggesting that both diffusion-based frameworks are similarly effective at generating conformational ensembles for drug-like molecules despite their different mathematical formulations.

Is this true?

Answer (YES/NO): NO